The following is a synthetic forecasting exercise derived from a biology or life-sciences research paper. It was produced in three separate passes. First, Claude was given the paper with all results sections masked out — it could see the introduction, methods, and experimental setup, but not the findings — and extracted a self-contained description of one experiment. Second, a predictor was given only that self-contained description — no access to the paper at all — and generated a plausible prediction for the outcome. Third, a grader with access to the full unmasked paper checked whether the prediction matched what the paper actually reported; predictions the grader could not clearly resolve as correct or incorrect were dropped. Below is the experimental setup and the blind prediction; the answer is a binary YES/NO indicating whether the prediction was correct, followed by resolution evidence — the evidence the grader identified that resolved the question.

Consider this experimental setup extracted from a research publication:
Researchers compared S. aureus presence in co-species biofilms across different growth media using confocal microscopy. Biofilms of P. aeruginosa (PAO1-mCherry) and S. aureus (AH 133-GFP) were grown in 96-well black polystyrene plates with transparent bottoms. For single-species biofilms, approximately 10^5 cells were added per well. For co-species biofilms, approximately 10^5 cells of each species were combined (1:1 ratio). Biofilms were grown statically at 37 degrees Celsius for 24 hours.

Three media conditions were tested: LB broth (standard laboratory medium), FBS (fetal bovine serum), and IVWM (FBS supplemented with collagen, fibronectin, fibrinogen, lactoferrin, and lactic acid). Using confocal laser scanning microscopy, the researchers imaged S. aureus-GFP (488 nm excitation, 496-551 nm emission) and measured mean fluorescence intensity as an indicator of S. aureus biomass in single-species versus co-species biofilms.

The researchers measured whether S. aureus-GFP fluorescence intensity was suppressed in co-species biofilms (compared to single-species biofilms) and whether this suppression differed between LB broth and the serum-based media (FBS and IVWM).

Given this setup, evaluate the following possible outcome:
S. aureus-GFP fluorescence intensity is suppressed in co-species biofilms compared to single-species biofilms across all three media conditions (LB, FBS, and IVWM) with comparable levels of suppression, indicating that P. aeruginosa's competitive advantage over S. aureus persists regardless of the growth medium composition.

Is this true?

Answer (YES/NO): NO